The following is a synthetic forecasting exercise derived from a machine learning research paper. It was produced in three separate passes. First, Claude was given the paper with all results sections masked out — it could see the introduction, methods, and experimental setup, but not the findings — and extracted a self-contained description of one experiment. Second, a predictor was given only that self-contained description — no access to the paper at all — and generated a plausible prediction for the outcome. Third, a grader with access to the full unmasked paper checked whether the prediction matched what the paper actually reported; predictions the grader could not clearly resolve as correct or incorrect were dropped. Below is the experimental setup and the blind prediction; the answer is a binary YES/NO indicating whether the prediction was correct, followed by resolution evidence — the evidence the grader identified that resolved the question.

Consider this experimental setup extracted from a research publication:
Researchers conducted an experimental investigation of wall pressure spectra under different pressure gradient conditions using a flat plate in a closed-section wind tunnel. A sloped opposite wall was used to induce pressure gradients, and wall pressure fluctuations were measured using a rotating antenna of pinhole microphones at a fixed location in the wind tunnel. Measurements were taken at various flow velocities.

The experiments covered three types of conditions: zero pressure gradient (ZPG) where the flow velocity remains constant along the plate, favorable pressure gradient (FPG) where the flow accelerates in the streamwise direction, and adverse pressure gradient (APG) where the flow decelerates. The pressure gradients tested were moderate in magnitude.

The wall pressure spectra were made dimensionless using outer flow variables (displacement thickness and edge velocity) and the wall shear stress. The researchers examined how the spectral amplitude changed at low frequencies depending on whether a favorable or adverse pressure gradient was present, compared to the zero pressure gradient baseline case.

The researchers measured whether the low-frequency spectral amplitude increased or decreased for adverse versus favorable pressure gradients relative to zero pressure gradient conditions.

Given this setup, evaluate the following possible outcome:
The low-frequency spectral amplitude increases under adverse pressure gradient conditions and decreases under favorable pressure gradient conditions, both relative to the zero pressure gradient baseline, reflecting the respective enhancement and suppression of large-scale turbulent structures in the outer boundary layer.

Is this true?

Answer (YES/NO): YES